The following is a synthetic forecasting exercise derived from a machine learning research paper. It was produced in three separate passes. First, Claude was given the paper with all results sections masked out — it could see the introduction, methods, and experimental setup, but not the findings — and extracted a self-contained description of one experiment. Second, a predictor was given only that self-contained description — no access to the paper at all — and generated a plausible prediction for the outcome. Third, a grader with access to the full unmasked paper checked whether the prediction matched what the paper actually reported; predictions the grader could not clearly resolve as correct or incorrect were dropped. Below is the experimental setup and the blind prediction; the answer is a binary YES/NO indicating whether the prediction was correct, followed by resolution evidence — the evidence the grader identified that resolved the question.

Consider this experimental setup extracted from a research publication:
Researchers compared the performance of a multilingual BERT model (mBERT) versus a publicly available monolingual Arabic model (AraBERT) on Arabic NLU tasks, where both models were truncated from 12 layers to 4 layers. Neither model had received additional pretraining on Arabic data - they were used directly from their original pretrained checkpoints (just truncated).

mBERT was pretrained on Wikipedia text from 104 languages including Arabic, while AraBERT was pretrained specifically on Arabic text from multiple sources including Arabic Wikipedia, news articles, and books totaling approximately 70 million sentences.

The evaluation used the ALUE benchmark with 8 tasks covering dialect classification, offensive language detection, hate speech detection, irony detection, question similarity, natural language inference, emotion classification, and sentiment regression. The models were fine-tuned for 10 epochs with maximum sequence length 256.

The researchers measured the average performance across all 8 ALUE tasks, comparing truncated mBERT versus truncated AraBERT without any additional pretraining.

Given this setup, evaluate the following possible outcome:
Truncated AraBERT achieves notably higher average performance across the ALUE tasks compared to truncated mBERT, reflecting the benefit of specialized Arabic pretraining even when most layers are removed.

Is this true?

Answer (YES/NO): YES